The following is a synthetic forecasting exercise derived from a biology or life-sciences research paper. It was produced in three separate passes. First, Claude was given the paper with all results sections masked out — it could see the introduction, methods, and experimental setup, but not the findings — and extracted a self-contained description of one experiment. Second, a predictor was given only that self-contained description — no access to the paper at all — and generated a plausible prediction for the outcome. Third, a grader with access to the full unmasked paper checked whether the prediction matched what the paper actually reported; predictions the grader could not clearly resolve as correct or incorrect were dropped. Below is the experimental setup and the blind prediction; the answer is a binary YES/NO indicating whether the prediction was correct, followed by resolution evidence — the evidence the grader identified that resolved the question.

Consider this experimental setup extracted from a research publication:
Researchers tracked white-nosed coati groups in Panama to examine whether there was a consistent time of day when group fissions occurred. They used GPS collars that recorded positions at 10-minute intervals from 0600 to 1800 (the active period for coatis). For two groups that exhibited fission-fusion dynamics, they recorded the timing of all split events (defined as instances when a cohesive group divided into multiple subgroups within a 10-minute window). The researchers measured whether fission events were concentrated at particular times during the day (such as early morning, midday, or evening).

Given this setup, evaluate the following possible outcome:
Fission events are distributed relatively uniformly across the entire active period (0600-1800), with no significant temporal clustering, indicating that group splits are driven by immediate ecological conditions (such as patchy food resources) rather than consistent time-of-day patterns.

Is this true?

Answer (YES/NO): NO